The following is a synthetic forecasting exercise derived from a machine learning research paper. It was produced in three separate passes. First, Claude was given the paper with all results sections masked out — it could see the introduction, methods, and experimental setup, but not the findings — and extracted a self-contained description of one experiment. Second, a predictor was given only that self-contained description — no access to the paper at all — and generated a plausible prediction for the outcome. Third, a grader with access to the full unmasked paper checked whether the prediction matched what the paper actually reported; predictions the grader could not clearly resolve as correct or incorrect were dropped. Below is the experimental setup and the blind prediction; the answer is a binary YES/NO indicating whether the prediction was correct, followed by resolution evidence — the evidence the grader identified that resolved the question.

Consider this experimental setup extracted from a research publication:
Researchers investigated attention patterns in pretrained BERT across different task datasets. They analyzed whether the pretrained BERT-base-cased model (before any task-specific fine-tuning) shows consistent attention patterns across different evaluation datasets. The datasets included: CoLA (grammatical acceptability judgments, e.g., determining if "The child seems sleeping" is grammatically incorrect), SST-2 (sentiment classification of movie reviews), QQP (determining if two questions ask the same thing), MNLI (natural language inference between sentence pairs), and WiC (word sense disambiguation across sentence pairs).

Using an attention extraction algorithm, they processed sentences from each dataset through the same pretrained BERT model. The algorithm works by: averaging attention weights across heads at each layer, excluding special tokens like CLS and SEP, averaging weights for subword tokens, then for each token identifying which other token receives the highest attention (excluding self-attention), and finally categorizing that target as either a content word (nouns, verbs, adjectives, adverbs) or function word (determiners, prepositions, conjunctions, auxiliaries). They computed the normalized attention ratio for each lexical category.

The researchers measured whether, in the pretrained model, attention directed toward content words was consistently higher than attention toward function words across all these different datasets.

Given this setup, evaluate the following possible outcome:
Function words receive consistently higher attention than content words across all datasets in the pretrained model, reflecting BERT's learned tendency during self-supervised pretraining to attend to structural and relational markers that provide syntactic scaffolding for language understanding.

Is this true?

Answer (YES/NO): NO